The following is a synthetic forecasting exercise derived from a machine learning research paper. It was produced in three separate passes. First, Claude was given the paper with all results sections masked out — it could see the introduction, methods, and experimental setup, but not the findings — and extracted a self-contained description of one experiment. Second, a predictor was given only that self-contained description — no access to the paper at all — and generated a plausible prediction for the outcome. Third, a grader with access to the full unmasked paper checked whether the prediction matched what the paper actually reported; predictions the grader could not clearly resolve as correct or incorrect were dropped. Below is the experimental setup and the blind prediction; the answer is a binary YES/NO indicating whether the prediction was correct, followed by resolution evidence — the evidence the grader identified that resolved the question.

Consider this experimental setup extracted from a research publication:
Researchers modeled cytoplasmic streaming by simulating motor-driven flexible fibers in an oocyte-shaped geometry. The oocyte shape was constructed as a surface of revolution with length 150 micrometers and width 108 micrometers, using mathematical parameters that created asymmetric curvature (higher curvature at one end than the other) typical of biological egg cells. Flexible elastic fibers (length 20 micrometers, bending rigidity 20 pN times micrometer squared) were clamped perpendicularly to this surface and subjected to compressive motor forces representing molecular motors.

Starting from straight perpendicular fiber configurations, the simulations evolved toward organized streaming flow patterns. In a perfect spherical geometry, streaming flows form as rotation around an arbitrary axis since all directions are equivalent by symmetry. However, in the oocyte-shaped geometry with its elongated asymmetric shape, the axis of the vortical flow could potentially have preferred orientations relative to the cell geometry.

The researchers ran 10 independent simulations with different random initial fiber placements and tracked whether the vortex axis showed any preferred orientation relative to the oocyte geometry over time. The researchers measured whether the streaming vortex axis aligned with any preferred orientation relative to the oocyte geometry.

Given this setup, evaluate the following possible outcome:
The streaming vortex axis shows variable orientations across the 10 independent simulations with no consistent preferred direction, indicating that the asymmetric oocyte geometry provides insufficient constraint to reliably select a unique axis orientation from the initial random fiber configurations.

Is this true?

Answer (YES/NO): NO